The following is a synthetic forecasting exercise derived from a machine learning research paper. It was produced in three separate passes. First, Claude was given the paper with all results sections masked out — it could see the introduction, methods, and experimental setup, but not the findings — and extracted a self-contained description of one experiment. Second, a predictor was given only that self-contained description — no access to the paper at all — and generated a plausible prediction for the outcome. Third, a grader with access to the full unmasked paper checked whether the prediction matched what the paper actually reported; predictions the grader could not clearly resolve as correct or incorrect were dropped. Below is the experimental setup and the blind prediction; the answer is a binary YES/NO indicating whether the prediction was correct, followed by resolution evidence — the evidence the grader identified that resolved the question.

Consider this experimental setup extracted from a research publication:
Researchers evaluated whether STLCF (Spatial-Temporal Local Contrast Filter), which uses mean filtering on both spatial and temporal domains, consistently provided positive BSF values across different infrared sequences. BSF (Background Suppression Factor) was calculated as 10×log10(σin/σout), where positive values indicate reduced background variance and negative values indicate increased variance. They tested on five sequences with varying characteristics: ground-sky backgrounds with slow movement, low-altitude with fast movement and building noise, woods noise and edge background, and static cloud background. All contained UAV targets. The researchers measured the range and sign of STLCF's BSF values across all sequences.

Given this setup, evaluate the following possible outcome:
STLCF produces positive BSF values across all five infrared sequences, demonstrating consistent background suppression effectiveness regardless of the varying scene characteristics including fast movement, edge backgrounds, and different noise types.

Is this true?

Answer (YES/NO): NO